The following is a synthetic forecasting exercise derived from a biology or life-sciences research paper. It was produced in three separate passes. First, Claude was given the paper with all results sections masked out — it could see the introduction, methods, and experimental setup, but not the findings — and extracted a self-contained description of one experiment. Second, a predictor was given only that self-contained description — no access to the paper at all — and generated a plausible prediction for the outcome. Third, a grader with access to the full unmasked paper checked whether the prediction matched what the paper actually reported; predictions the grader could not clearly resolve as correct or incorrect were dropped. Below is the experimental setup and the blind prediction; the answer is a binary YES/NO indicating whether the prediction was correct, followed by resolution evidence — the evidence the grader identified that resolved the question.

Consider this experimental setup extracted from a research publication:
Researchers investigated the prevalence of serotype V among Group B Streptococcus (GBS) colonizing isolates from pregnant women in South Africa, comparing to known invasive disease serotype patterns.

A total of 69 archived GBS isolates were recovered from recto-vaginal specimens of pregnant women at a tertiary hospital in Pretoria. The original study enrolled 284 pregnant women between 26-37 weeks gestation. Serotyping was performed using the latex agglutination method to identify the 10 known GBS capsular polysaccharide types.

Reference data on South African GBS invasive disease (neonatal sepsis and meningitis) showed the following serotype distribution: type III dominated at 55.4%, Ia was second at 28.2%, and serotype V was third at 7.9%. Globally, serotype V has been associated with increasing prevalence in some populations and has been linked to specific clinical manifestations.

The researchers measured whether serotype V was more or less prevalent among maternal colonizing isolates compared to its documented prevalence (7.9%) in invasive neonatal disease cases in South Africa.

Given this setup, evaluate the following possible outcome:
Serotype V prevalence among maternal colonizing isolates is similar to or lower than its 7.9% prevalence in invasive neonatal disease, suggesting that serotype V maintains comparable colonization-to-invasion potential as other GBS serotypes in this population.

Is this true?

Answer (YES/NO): NO